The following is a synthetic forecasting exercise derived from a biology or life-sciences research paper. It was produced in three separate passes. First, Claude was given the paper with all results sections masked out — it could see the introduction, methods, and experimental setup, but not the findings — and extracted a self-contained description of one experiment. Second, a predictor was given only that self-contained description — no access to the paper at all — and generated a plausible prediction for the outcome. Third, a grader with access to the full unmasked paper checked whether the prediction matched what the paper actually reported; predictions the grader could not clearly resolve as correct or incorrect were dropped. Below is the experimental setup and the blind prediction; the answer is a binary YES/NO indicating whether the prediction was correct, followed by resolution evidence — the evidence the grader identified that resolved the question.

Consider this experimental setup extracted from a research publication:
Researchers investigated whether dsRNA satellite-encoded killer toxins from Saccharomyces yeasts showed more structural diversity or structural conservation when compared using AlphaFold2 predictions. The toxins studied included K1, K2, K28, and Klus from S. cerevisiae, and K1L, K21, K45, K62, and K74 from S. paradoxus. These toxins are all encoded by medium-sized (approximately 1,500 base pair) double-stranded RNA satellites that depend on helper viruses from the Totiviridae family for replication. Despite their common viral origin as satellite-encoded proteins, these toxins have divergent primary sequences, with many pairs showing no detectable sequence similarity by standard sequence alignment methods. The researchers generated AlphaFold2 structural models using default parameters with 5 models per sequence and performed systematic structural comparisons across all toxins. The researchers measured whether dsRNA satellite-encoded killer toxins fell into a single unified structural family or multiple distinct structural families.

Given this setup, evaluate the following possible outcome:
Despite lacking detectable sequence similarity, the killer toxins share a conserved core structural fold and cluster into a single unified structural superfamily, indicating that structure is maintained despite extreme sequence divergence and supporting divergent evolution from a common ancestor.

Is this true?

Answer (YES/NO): NO